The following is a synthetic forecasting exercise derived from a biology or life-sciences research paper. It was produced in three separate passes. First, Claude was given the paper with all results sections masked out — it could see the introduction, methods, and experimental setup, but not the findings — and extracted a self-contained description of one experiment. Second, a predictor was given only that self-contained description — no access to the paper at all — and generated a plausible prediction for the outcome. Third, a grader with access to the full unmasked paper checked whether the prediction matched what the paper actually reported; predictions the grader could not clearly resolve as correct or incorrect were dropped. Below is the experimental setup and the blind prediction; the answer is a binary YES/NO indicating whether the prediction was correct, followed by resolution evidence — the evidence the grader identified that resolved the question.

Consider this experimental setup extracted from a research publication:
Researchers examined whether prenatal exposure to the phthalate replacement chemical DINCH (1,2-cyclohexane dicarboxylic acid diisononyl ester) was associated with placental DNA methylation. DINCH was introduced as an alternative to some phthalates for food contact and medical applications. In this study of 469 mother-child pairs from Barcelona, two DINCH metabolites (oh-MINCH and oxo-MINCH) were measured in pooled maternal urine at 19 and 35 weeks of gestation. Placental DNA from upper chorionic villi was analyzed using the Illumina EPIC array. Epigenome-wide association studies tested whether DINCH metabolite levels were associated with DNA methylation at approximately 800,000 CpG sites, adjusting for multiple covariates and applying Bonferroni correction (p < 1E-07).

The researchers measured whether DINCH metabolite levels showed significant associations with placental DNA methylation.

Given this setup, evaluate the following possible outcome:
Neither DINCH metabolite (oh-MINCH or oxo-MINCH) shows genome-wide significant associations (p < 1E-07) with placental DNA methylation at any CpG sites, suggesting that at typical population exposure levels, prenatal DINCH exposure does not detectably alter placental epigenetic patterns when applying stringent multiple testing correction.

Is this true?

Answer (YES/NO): NO